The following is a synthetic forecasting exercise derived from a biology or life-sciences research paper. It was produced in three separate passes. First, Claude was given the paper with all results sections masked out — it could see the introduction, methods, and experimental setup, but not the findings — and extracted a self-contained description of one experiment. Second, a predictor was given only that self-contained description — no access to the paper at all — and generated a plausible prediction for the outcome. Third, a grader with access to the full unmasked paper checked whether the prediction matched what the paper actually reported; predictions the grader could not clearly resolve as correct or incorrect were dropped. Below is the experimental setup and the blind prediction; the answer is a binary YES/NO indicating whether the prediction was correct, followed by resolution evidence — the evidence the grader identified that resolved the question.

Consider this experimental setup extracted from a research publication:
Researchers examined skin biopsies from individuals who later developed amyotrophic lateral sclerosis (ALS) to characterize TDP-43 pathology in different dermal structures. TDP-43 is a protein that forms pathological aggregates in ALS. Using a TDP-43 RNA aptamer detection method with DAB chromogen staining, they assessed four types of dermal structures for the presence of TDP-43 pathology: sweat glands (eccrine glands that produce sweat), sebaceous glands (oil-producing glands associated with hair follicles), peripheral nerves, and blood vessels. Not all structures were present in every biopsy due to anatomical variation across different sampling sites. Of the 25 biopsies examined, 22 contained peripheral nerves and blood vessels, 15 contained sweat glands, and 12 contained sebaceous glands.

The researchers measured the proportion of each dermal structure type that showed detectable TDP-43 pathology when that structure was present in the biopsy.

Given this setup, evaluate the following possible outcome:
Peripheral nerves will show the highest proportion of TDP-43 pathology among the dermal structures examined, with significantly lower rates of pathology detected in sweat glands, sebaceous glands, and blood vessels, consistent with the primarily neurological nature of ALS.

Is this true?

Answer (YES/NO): NO